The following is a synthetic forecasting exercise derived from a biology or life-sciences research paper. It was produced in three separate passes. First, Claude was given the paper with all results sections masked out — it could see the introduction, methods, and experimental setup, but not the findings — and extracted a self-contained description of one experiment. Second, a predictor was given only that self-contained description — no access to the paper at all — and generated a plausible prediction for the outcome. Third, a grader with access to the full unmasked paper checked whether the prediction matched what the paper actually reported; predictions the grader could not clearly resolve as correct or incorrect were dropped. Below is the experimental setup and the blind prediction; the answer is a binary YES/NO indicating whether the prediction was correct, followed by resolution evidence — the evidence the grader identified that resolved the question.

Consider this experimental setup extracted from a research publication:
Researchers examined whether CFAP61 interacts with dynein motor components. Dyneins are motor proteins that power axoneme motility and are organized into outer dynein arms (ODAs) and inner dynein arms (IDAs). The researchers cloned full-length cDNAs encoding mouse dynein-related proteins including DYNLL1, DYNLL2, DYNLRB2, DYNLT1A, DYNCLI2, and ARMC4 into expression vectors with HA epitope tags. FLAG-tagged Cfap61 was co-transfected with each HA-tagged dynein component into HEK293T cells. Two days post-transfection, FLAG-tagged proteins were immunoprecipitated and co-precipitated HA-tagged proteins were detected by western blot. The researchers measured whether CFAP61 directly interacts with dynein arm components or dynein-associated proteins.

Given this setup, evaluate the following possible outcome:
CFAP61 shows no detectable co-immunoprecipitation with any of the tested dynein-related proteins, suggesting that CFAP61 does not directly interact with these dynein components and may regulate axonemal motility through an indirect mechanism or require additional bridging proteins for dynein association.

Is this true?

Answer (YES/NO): NO